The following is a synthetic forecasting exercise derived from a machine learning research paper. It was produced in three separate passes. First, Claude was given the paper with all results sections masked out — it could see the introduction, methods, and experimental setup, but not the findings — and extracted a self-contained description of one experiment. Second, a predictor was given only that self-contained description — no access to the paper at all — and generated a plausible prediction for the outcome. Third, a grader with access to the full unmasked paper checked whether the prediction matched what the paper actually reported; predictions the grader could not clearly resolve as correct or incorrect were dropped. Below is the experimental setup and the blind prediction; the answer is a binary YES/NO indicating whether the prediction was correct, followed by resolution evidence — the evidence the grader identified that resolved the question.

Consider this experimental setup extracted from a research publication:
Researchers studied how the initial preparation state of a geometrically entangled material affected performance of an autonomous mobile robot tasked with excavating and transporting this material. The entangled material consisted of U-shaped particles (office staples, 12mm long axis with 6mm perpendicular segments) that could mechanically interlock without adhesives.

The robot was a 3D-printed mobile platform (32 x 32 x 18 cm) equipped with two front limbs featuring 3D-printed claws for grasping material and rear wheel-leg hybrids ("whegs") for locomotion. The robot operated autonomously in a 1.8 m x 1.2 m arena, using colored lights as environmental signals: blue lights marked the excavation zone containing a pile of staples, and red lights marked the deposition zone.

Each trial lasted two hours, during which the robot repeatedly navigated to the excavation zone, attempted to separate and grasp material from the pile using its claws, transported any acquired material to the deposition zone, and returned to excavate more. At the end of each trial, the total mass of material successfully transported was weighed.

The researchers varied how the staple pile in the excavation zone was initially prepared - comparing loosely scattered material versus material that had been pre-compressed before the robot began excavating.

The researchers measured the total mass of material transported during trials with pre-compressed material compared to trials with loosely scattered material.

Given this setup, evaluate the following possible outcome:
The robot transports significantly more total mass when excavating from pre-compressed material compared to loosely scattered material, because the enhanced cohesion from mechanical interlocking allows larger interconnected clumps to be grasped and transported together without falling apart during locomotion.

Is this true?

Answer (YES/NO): NO